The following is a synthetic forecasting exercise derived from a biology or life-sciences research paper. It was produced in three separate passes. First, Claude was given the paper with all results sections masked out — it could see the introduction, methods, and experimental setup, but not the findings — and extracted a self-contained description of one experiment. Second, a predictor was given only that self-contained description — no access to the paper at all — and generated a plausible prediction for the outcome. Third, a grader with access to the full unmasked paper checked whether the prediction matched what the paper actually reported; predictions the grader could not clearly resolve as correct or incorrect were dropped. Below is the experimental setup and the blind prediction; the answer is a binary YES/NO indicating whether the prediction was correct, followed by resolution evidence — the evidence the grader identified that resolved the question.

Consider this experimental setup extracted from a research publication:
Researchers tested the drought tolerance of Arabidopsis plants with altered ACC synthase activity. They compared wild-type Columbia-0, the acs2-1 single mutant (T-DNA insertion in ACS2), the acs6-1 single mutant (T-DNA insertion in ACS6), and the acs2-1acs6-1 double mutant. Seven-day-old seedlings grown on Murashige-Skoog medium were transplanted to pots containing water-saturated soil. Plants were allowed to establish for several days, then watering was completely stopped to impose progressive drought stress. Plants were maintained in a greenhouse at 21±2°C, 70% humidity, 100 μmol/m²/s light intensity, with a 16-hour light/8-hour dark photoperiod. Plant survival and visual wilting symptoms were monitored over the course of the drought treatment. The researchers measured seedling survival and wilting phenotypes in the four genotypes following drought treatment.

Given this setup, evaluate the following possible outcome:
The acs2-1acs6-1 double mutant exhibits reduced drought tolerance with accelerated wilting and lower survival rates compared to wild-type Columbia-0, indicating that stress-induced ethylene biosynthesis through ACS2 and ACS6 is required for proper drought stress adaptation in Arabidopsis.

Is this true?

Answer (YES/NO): NO